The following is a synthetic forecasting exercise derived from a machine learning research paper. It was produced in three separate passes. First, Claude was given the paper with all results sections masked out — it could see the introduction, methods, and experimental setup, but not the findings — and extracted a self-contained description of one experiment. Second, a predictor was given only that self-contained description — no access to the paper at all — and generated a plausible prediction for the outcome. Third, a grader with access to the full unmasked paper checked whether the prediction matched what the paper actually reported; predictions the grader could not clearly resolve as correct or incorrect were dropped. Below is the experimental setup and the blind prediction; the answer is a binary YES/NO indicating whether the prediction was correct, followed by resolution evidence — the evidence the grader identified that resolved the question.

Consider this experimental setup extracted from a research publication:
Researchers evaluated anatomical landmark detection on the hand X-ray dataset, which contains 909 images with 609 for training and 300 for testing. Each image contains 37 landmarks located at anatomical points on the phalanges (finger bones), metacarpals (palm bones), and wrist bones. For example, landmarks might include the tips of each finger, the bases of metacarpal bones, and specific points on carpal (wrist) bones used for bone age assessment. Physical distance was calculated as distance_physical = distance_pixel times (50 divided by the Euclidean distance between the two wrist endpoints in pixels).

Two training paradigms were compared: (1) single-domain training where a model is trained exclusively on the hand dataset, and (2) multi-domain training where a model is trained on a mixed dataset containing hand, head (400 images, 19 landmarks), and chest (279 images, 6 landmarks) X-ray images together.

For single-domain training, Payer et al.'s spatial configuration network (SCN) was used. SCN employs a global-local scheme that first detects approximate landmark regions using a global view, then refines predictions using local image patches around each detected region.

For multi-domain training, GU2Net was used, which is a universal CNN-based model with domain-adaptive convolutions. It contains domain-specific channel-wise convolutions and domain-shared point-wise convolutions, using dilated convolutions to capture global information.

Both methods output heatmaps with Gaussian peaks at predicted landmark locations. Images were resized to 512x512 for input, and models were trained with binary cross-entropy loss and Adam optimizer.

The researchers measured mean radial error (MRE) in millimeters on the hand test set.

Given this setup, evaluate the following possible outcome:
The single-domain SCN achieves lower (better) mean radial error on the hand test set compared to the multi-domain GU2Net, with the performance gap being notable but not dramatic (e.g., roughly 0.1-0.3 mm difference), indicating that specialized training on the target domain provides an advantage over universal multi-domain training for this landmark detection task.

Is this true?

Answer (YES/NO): YES